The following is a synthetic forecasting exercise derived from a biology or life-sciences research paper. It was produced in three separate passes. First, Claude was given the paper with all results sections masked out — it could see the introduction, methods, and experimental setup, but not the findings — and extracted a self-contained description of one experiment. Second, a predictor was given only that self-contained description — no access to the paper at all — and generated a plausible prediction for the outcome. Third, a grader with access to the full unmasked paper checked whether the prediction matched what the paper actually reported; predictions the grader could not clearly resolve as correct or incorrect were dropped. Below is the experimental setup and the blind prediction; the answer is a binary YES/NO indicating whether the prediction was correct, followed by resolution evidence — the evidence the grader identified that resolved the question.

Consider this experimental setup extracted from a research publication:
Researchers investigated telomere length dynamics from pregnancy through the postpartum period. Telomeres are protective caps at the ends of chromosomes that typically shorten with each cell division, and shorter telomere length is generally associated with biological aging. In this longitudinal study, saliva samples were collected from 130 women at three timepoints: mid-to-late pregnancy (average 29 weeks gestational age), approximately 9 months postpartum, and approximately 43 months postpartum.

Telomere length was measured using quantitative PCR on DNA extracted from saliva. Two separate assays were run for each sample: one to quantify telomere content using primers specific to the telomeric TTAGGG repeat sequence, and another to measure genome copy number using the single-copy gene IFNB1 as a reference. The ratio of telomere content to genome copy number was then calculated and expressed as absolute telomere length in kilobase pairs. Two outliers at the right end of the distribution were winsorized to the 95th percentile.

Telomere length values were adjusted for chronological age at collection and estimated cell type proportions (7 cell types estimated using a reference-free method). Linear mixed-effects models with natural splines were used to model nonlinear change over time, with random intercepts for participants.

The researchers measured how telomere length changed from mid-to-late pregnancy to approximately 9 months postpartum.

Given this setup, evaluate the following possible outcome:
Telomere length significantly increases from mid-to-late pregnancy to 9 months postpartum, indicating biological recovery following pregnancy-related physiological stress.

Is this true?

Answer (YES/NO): NO